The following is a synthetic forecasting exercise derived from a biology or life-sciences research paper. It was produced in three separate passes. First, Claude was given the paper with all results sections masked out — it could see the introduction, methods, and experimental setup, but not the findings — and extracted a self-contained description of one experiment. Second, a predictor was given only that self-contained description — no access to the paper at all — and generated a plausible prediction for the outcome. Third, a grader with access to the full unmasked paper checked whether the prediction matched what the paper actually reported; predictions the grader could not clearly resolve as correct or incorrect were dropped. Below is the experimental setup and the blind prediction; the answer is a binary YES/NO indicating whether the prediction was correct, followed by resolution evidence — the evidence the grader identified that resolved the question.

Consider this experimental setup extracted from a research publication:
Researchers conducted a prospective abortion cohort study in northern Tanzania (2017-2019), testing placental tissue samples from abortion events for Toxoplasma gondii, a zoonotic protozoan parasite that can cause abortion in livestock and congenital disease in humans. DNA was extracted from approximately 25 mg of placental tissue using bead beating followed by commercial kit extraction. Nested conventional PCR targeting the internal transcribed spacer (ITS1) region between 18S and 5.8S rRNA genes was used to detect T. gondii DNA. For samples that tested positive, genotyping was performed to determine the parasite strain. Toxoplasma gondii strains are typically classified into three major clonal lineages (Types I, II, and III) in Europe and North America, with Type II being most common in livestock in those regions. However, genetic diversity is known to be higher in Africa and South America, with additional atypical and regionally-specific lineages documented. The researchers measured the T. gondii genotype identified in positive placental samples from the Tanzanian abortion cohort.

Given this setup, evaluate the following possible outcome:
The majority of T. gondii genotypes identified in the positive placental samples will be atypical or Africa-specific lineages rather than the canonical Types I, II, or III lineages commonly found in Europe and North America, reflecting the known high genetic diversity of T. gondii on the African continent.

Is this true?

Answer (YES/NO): NO